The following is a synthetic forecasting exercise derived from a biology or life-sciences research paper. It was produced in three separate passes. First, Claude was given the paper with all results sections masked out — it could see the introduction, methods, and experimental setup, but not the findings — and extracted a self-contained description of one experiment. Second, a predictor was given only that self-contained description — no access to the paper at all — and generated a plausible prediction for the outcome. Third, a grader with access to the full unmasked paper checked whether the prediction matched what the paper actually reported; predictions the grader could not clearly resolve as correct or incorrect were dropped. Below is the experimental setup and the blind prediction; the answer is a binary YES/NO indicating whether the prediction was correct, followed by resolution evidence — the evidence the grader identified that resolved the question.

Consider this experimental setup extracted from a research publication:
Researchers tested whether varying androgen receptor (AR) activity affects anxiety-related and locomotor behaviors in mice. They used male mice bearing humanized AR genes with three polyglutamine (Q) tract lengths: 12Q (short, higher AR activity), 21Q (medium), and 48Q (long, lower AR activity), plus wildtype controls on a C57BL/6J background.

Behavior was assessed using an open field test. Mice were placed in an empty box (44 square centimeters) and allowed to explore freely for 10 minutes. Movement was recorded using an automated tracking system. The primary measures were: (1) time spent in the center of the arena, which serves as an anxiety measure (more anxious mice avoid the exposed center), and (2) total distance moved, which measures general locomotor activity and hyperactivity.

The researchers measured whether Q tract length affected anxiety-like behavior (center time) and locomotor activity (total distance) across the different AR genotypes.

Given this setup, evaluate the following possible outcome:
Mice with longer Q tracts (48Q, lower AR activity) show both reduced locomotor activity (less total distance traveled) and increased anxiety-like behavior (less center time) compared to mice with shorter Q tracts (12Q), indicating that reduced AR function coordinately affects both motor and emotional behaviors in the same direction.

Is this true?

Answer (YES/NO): NO